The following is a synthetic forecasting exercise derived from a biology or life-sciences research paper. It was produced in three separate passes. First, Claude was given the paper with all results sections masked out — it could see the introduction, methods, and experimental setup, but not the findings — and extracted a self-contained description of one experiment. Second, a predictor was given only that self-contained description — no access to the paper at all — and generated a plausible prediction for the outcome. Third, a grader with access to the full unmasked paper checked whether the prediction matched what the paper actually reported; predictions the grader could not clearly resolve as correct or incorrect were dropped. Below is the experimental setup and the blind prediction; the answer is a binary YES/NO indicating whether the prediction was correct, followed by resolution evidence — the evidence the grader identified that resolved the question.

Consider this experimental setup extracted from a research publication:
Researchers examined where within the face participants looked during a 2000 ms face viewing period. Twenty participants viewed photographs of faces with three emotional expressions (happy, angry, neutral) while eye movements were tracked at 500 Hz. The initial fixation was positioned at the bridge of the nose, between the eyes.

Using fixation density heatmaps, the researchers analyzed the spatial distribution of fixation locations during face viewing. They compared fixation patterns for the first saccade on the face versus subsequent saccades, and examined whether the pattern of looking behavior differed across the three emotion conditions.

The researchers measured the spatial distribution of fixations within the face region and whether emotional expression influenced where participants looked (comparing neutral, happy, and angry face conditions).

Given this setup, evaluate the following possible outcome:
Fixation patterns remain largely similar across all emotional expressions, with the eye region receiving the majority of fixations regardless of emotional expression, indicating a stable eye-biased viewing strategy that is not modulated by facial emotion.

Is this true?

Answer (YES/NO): YES